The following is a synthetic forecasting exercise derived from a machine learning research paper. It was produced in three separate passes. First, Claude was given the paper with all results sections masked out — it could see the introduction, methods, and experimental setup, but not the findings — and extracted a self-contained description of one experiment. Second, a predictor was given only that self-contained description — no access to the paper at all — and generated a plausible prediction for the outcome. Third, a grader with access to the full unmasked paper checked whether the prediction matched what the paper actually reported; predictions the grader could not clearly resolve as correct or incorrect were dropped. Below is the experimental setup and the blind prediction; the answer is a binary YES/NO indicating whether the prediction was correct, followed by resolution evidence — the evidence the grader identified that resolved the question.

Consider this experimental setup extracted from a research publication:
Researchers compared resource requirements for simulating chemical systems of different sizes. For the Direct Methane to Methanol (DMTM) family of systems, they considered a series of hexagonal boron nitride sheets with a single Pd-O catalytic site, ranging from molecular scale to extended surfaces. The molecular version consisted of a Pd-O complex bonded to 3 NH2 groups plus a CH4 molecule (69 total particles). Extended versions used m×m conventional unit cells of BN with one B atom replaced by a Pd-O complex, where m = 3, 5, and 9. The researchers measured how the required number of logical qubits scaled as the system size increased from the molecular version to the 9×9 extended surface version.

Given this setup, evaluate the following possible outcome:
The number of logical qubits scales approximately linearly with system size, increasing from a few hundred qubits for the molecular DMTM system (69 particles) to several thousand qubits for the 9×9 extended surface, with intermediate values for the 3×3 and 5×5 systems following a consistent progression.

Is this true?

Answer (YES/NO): NO